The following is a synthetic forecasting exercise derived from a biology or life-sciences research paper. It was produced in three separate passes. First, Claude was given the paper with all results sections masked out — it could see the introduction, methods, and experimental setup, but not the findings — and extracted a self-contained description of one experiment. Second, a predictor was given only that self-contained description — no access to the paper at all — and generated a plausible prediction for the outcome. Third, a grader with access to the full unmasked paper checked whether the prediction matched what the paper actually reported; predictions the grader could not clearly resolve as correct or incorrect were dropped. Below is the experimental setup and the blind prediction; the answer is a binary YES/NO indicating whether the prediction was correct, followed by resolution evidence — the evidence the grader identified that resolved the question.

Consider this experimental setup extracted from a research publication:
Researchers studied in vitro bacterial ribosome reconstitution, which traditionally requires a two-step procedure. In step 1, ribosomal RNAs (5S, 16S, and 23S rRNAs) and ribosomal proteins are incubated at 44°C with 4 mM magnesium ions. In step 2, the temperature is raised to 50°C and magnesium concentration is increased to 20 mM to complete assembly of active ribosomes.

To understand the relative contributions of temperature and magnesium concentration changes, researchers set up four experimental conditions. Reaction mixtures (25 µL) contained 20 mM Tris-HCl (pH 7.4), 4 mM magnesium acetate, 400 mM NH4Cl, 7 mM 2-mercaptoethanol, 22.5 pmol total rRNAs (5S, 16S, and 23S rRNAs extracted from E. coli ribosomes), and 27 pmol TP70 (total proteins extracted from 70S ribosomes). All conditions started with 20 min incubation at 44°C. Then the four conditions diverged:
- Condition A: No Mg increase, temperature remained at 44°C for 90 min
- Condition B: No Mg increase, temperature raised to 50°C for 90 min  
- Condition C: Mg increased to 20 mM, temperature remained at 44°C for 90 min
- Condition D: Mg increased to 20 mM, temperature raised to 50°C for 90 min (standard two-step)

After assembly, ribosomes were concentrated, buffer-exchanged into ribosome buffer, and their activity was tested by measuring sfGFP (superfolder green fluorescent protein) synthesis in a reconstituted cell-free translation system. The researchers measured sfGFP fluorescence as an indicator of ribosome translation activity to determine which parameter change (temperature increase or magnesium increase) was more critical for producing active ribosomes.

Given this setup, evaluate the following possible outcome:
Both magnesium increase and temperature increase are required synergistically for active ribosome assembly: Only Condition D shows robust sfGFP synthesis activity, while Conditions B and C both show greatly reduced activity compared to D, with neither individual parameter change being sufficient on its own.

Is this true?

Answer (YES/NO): NO